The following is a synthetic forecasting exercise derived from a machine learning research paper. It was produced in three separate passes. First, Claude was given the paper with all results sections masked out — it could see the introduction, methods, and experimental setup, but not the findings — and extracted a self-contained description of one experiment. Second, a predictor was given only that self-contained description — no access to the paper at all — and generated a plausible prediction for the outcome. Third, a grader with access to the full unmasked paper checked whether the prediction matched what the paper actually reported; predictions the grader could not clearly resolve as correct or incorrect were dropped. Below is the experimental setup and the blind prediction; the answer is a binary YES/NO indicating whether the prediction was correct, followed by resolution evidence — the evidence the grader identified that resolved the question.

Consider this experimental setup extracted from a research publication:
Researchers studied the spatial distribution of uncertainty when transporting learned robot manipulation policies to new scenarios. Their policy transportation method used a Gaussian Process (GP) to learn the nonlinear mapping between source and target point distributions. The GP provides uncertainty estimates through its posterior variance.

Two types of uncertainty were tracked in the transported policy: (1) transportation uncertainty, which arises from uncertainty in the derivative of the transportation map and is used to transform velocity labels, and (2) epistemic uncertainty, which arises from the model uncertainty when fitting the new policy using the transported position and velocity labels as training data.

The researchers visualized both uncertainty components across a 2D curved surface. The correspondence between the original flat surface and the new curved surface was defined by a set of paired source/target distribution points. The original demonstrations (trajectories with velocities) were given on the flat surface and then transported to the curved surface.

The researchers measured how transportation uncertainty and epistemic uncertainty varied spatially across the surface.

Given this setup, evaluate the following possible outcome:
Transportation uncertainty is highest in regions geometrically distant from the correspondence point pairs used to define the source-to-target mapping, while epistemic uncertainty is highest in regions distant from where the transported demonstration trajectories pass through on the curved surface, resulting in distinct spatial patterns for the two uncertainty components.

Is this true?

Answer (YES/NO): YES